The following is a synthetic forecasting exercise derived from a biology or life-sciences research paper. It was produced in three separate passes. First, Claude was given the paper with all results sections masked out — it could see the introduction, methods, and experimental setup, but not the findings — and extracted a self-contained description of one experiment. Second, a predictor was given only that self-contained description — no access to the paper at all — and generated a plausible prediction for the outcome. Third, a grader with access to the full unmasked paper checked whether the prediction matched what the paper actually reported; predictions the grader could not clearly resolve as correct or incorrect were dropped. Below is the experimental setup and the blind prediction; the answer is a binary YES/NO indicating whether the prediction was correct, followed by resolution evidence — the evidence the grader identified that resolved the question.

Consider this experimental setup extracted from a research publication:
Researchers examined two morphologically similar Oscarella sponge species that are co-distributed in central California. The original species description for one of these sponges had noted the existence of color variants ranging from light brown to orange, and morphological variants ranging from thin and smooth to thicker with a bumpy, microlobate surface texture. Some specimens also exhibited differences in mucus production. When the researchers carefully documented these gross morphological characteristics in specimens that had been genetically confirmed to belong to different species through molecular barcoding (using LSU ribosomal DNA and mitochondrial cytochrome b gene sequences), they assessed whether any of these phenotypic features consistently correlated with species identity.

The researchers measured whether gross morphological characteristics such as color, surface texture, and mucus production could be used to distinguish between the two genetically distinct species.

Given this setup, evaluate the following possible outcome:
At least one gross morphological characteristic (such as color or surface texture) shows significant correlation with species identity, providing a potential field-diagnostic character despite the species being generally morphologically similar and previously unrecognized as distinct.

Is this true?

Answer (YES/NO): YES